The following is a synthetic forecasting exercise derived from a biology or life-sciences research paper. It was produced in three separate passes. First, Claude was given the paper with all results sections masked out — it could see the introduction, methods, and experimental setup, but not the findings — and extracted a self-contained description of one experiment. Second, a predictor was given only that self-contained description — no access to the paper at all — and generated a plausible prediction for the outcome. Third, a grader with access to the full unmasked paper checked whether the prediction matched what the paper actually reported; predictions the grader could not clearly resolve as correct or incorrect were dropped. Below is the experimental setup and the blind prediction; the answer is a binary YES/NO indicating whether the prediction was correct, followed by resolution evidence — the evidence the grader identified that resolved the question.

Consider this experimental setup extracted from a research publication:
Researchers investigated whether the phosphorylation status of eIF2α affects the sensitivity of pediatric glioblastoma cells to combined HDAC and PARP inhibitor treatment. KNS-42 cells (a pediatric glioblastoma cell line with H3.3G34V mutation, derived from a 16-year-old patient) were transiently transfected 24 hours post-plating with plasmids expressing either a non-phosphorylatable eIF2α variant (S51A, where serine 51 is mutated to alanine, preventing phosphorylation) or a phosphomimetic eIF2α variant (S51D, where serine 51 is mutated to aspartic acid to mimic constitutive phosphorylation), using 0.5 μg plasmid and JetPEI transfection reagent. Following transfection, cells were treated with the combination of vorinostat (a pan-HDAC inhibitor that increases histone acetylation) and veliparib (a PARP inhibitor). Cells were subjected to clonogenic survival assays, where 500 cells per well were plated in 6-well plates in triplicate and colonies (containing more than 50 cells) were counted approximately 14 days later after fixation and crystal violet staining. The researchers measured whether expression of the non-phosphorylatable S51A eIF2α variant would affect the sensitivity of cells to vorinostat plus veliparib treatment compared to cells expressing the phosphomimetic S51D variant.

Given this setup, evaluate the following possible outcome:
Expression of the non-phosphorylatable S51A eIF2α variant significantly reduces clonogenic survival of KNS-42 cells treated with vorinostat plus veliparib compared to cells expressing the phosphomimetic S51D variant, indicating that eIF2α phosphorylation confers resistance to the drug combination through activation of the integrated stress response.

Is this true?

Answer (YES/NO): NO